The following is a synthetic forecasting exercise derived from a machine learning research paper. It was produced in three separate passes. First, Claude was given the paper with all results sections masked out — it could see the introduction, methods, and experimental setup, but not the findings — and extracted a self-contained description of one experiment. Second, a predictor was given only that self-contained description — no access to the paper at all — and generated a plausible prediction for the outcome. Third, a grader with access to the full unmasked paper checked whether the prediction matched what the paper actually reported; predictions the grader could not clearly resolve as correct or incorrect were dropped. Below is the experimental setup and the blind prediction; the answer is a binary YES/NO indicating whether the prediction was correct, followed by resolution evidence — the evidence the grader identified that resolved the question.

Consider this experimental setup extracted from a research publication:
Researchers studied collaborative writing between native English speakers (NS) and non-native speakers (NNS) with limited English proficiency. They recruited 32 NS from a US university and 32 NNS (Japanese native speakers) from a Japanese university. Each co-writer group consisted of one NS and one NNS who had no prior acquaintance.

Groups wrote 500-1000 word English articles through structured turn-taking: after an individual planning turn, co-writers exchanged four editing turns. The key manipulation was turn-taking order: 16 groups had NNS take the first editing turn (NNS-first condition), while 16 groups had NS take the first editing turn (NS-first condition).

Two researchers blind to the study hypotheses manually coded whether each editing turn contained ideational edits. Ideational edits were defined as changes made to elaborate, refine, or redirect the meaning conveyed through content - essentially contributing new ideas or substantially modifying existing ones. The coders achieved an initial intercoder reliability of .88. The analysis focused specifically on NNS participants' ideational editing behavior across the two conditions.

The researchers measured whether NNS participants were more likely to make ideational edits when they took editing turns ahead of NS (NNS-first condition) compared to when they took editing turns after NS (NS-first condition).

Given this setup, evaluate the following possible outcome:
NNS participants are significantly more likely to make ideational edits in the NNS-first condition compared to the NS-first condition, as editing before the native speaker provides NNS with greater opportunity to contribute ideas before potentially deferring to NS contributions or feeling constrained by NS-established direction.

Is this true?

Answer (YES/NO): YES